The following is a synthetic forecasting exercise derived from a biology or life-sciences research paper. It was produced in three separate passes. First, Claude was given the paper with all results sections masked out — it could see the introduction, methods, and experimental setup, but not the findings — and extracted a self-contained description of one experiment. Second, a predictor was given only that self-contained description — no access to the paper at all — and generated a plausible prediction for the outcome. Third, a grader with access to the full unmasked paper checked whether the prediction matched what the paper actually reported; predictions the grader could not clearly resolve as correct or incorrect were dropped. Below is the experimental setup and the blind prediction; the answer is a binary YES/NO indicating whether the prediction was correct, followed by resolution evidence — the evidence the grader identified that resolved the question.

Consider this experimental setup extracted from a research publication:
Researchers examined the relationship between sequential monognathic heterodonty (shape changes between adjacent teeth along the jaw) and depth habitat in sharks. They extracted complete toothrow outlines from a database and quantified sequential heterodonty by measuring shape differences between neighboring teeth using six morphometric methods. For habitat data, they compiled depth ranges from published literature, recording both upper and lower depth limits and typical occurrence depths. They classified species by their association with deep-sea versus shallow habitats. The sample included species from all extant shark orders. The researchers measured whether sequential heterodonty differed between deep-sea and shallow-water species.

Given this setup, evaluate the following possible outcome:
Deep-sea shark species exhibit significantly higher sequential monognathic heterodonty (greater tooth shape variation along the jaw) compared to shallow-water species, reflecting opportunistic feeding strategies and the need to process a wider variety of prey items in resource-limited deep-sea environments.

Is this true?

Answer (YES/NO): NO